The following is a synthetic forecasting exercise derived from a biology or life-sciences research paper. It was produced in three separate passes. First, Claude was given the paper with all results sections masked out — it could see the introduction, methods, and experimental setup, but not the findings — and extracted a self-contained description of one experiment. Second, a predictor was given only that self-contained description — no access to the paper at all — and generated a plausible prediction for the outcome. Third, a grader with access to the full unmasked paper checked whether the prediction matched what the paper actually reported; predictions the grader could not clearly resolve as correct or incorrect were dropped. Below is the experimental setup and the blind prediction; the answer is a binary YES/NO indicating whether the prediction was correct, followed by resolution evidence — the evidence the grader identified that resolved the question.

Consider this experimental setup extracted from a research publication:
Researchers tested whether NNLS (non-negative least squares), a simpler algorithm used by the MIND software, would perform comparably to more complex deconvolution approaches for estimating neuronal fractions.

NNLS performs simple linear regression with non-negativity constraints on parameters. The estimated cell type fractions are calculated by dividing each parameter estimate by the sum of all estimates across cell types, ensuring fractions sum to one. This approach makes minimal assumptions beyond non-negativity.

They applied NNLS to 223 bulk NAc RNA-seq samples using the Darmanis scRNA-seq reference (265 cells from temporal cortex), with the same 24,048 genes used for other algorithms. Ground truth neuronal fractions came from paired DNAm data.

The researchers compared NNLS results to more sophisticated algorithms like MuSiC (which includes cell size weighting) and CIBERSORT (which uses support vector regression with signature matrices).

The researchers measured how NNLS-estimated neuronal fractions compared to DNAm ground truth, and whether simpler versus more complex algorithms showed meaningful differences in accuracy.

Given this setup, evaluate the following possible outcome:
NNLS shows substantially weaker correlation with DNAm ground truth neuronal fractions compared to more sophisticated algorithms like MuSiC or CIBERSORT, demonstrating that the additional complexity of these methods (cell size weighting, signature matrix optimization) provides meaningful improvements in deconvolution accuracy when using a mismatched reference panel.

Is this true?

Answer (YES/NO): NO